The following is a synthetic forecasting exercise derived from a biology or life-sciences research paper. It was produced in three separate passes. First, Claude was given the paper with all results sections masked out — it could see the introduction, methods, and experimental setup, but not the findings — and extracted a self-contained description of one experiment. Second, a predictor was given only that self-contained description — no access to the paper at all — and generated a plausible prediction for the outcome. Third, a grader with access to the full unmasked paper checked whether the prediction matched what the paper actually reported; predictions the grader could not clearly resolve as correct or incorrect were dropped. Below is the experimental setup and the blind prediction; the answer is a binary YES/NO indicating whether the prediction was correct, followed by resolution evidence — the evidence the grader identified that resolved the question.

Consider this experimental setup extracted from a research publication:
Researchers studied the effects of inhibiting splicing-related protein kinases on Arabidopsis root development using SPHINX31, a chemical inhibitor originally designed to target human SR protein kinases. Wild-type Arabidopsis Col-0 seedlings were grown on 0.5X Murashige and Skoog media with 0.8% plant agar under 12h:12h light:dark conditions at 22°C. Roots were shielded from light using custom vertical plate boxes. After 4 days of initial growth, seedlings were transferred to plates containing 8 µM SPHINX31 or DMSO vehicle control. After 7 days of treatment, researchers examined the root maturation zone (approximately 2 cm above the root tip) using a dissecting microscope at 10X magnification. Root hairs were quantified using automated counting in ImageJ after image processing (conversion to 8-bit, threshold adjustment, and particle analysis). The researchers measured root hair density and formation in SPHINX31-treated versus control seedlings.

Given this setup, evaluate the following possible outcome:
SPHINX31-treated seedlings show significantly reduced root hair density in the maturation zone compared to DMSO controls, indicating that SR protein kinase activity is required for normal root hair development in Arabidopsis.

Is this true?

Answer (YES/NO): YES